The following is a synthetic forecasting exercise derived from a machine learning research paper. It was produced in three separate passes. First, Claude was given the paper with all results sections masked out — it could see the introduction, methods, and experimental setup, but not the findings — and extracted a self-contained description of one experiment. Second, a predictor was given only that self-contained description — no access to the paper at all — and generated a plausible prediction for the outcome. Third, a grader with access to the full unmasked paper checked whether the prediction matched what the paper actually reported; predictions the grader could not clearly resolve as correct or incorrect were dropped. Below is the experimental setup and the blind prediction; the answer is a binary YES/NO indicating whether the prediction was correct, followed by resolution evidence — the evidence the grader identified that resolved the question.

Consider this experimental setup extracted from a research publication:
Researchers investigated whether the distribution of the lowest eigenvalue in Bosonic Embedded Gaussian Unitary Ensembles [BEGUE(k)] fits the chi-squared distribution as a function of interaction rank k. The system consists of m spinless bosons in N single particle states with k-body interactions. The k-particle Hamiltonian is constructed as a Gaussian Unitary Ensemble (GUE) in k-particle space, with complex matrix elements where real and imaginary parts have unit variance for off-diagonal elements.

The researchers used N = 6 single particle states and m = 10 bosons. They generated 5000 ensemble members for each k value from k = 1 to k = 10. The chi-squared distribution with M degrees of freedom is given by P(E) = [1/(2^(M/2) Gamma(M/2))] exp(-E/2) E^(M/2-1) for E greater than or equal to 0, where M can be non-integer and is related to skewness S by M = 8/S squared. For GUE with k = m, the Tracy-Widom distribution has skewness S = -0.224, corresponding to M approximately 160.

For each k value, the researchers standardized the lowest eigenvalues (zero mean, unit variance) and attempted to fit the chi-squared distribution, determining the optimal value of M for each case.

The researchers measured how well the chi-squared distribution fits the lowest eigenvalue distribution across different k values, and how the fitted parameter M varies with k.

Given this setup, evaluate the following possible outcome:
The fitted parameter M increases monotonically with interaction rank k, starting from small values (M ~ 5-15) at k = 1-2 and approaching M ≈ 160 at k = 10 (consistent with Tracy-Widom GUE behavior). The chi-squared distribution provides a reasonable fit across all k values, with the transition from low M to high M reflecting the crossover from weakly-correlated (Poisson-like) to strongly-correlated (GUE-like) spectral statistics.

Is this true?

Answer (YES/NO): NO